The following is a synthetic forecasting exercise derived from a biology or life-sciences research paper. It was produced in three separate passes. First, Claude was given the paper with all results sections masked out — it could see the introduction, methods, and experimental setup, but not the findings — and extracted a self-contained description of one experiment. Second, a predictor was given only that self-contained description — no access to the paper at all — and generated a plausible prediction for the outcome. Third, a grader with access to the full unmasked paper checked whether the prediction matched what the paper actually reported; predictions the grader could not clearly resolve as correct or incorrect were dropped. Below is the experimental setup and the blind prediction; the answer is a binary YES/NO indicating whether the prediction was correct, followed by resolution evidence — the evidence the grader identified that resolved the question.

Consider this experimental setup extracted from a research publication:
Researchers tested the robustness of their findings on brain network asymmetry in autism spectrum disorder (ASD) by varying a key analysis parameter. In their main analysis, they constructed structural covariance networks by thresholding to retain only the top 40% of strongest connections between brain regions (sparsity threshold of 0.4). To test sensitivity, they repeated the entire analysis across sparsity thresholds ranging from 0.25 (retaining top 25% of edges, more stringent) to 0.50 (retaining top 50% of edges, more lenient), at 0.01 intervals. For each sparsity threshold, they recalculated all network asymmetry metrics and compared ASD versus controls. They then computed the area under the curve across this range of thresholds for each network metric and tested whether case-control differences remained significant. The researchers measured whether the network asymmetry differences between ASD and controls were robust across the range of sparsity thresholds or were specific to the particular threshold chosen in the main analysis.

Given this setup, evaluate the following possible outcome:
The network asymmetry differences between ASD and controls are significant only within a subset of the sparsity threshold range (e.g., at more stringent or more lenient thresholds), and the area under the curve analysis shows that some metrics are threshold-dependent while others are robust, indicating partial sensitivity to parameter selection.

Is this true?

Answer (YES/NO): NO